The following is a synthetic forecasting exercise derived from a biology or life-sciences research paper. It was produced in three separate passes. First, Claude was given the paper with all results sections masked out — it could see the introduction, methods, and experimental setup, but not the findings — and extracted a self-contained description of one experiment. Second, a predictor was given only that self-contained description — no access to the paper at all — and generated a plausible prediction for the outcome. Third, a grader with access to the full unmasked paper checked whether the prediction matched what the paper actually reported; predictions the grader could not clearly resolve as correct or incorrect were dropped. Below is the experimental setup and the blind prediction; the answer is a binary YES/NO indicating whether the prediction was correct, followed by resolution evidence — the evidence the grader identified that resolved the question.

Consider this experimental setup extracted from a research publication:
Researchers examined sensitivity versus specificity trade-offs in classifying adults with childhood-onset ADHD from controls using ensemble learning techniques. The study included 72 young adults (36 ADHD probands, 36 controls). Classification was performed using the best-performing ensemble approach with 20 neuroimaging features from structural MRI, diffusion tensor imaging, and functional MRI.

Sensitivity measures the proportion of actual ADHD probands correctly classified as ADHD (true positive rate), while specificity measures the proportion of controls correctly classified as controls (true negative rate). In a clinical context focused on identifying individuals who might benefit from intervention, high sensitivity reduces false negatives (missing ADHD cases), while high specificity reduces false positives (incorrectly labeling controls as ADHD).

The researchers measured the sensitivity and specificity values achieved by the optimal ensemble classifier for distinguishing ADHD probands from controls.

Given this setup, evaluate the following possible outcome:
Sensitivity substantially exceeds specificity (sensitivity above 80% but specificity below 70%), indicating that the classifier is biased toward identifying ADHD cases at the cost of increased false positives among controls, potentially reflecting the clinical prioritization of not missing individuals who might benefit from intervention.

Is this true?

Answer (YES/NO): NO